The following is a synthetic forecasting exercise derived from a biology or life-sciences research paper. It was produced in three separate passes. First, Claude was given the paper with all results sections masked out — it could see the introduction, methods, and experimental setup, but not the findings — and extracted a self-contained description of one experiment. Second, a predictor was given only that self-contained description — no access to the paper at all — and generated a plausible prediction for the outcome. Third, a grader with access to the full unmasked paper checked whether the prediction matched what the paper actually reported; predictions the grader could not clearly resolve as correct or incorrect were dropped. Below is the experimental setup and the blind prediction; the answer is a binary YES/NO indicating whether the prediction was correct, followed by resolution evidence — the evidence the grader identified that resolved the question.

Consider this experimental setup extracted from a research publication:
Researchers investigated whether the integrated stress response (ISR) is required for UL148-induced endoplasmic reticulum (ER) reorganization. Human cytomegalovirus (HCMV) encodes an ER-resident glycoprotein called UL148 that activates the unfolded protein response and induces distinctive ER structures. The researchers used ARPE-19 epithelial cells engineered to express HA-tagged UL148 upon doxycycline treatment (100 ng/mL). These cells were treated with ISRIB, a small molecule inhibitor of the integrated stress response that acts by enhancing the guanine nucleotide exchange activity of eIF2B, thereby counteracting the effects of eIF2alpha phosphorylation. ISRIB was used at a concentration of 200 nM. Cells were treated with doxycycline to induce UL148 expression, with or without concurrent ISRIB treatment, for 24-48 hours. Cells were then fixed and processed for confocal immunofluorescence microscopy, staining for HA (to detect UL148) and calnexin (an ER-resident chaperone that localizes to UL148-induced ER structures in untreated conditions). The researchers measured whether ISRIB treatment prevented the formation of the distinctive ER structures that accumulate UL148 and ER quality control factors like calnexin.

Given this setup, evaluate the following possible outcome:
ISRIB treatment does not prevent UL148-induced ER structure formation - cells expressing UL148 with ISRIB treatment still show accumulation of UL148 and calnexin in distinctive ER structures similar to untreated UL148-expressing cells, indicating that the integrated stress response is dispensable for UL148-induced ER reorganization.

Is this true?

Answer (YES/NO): NO